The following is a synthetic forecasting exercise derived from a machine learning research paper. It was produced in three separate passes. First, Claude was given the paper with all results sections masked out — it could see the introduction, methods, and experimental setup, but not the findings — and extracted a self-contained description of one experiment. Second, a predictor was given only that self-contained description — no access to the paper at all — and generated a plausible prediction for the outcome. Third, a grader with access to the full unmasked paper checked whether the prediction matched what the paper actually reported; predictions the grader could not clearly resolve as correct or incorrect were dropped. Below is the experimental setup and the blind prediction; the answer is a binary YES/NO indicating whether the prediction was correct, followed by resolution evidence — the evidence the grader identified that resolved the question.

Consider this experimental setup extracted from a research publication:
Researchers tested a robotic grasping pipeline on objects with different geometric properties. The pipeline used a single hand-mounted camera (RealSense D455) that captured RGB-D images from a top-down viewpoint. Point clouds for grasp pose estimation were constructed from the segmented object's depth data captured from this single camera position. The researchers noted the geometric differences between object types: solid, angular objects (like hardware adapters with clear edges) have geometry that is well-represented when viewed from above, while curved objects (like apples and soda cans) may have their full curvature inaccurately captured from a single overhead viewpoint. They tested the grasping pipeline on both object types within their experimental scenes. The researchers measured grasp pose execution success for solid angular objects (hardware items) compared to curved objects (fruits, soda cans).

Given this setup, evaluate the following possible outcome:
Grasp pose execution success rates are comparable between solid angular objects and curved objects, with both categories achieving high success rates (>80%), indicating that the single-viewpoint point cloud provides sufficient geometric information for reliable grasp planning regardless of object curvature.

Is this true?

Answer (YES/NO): NO